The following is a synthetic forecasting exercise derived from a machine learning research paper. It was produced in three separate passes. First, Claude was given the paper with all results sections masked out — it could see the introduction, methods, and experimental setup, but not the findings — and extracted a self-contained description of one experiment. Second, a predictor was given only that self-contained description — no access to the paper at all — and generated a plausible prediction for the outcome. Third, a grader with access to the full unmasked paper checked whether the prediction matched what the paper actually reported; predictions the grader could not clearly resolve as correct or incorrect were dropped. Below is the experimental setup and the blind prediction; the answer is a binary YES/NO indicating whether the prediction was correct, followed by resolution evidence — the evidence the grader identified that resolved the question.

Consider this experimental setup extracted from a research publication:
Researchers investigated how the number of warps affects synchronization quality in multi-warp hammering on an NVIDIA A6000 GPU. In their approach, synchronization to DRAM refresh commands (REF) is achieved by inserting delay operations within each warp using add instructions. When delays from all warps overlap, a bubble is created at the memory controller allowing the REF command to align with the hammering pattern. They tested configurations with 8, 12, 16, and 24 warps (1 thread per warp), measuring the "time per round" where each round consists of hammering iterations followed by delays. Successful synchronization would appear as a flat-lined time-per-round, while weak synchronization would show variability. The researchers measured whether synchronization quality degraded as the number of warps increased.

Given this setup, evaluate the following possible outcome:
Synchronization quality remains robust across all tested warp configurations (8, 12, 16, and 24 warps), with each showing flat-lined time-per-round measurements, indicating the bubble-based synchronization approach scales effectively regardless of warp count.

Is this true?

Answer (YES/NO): NO